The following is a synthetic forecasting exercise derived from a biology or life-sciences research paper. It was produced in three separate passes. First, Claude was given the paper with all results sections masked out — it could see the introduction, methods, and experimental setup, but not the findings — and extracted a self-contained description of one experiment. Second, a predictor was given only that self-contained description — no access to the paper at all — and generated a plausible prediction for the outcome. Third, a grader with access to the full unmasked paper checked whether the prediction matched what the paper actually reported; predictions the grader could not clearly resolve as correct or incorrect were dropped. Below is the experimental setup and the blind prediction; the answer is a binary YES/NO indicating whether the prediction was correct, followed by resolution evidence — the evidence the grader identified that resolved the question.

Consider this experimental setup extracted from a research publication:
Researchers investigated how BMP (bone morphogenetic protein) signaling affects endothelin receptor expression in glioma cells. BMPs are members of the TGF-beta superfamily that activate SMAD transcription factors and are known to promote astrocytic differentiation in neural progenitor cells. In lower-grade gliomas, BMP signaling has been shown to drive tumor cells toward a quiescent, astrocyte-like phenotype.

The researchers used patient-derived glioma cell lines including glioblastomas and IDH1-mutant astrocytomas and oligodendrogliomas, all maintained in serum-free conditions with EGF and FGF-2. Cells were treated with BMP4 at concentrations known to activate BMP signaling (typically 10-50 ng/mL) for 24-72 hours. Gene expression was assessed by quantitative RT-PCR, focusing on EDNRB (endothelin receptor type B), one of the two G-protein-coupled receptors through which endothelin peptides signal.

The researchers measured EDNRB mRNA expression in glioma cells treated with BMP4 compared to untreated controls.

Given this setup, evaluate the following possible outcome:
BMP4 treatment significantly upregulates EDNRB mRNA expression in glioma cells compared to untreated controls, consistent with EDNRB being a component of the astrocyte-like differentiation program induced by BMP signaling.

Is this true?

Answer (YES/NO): YES